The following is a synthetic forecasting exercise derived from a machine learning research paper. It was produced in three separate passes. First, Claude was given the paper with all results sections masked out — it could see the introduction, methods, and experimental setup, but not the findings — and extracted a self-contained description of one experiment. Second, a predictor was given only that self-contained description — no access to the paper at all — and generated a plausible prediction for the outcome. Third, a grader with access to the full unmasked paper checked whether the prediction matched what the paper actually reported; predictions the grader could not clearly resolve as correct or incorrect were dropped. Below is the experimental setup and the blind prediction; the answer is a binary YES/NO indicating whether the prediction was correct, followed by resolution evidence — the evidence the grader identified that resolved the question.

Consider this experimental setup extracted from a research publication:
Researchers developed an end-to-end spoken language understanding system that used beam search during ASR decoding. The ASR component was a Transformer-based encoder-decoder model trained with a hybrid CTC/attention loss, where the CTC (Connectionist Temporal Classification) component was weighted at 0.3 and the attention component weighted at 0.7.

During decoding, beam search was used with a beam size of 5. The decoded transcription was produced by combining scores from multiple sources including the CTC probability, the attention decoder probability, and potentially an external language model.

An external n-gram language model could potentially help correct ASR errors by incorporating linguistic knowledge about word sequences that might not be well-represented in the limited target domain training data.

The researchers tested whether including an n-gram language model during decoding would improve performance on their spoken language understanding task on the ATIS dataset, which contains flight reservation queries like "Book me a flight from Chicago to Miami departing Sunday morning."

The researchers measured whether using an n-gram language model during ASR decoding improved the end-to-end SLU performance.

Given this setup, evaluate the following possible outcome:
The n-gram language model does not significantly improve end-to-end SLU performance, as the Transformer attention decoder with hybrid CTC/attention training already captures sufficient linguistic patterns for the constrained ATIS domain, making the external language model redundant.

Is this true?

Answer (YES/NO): YES